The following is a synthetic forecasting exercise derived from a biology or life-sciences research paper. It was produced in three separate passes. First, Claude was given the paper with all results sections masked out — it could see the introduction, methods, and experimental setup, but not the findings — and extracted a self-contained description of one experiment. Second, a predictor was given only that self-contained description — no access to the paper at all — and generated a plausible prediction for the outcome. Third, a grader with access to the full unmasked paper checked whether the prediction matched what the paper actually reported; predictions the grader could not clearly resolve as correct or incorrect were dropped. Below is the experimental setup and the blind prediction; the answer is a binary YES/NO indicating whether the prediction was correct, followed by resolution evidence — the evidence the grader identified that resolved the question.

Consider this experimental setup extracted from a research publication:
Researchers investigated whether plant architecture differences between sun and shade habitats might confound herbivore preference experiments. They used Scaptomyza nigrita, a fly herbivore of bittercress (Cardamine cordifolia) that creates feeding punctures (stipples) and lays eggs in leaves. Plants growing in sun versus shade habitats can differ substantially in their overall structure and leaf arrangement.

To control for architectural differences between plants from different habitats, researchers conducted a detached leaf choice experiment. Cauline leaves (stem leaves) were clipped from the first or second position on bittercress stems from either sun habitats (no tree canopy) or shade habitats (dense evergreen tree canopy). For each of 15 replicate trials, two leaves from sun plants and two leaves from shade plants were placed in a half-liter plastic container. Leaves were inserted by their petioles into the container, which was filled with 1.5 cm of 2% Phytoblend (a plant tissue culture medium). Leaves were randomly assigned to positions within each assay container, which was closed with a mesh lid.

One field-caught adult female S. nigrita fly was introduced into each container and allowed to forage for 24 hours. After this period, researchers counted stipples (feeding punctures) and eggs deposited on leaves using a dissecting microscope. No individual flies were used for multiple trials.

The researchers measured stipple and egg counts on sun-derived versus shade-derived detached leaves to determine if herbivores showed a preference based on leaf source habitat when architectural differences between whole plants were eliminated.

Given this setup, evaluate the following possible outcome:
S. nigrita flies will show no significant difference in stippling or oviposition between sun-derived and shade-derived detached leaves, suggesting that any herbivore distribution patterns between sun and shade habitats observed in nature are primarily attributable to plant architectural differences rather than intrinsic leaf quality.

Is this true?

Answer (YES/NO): NO